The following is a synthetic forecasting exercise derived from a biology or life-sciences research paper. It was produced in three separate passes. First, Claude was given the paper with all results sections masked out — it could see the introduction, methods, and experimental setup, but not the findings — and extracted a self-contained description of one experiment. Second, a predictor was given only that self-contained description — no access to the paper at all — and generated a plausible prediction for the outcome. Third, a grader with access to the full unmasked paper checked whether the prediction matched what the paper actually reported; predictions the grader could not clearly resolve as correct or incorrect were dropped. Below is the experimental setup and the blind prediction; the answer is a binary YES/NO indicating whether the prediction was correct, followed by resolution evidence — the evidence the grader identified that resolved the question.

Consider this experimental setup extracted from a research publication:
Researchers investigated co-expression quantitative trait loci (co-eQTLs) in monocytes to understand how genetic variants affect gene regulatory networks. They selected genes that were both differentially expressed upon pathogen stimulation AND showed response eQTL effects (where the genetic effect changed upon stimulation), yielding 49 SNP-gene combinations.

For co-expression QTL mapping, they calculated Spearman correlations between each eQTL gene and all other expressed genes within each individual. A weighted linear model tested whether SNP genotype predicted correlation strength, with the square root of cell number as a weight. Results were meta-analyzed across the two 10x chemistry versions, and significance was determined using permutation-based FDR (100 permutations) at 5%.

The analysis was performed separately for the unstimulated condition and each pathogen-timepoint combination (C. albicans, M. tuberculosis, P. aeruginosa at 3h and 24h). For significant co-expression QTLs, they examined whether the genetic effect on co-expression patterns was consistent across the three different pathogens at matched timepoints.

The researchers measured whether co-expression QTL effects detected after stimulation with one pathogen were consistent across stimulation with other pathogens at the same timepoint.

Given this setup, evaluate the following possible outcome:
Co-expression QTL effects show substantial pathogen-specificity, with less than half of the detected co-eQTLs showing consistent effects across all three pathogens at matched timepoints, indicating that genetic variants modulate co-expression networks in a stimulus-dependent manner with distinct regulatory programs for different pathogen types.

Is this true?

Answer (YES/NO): NO